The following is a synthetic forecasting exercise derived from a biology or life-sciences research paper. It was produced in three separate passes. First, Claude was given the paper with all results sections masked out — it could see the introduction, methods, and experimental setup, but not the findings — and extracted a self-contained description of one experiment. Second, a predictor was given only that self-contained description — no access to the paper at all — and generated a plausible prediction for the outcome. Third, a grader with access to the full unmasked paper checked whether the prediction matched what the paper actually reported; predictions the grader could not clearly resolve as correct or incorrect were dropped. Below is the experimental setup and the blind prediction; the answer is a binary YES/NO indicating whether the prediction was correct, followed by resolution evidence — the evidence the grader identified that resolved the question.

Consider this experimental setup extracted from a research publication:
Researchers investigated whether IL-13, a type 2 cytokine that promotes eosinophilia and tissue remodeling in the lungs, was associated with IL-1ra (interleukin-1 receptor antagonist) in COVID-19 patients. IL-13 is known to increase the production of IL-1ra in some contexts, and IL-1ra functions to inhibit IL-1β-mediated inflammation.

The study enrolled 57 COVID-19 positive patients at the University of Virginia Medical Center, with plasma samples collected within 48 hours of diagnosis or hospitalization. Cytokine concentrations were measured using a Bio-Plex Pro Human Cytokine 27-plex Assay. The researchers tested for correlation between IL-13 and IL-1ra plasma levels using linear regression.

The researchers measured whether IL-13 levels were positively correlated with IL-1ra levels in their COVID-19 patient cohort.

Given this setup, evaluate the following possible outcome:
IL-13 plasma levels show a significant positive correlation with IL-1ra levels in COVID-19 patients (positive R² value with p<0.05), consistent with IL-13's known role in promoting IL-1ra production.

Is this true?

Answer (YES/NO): NO